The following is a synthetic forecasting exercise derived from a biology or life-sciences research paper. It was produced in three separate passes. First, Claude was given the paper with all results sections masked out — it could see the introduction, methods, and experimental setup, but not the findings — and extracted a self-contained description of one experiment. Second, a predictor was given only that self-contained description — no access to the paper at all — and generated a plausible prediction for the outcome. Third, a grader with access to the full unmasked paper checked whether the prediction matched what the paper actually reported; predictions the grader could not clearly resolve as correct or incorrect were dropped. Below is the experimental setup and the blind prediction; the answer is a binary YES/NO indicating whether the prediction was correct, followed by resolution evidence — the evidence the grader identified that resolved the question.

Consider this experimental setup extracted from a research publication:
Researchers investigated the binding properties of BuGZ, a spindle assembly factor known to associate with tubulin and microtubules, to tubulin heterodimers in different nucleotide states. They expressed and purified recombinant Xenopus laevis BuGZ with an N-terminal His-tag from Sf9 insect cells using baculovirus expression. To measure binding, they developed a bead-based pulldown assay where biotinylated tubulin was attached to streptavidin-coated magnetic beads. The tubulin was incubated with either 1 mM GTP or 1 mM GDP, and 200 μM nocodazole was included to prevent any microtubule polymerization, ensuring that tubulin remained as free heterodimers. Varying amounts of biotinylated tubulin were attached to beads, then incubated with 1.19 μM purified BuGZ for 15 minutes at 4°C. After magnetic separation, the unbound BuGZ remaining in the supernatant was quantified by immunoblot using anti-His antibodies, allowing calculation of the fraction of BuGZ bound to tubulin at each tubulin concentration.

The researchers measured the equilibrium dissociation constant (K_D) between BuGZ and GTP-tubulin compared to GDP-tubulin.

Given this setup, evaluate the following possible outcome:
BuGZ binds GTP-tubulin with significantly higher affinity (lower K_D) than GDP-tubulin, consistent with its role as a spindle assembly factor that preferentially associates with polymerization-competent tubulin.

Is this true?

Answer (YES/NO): NO